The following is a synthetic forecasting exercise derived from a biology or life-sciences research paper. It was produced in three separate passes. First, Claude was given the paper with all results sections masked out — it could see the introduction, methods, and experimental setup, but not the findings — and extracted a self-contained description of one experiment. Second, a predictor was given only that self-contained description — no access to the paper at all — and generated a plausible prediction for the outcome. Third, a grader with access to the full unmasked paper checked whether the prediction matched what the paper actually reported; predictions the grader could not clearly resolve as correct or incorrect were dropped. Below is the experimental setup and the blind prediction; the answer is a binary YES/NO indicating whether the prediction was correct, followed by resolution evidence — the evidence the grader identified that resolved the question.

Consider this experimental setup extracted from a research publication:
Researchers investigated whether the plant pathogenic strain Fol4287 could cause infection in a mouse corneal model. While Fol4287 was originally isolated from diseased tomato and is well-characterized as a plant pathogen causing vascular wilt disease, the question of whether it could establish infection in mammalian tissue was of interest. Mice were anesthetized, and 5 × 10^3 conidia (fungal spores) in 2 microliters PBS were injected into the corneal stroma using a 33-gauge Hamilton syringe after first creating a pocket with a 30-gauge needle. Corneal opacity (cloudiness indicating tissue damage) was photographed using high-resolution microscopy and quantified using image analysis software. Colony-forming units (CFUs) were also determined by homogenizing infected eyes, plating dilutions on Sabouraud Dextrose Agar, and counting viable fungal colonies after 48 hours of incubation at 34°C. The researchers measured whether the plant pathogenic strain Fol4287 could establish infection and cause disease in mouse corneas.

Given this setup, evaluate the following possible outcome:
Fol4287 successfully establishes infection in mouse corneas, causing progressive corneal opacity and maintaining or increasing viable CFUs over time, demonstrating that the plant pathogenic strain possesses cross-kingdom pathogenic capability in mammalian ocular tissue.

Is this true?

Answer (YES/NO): NO